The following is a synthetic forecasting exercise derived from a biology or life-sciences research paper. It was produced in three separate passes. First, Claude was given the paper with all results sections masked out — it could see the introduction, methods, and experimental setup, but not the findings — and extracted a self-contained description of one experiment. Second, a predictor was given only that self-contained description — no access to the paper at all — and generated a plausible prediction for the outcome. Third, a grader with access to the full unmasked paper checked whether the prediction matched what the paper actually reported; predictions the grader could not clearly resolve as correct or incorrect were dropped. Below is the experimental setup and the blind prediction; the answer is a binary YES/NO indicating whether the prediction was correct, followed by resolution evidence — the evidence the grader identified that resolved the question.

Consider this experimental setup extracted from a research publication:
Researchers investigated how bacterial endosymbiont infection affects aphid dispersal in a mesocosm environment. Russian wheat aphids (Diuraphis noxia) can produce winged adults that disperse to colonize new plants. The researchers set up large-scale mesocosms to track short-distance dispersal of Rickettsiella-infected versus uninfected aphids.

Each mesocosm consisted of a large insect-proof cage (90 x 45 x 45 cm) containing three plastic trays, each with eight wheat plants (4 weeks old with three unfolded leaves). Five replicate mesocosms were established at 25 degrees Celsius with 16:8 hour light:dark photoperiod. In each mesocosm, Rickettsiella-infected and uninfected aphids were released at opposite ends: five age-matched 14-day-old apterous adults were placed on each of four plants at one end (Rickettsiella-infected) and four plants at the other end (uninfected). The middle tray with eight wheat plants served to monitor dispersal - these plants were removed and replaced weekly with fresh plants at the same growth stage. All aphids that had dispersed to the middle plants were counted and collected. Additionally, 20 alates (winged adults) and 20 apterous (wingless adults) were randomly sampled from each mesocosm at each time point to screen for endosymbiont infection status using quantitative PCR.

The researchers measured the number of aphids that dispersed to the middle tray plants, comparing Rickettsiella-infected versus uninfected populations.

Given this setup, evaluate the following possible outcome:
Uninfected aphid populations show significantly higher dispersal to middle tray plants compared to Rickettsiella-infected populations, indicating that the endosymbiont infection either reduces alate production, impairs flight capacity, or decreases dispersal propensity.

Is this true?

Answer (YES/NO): YES